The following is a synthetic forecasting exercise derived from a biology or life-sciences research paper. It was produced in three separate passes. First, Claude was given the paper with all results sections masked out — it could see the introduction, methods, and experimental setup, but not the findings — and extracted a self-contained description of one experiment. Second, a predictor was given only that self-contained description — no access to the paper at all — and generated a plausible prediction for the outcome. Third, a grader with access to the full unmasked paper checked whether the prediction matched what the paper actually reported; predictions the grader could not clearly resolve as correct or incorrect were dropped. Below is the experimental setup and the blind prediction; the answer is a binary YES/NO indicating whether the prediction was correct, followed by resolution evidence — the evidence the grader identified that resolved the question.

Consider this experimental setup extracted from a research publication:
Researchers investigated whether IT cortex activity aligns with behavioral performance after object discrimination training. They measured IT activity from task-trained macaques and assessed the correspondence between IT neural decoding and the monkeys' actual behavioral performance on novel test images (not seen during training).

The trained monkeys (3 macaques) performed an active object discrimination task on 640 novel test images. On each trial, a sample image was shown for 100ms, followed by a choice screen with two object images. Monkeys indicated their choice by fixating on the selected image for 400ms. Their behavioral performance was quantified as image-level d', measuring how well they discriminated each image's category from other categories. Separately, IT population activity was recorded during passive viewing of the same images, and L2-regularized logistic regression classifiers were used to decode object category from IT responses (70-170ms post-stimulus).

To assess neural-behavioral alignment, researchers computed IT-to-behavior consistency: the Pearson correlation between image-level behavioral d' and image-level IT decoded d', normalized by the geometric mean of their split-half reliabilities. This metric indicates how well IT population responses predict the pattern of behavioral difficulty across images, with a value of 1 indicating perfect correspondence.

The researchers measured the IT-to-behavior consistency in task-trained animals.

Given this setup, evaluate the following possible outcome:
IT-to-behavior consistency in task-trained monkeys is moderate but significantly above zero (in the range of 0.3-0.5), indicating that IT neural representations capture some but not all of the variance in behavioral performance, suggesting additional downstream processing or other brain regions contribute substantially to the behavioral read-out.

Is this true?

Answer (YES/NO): NO